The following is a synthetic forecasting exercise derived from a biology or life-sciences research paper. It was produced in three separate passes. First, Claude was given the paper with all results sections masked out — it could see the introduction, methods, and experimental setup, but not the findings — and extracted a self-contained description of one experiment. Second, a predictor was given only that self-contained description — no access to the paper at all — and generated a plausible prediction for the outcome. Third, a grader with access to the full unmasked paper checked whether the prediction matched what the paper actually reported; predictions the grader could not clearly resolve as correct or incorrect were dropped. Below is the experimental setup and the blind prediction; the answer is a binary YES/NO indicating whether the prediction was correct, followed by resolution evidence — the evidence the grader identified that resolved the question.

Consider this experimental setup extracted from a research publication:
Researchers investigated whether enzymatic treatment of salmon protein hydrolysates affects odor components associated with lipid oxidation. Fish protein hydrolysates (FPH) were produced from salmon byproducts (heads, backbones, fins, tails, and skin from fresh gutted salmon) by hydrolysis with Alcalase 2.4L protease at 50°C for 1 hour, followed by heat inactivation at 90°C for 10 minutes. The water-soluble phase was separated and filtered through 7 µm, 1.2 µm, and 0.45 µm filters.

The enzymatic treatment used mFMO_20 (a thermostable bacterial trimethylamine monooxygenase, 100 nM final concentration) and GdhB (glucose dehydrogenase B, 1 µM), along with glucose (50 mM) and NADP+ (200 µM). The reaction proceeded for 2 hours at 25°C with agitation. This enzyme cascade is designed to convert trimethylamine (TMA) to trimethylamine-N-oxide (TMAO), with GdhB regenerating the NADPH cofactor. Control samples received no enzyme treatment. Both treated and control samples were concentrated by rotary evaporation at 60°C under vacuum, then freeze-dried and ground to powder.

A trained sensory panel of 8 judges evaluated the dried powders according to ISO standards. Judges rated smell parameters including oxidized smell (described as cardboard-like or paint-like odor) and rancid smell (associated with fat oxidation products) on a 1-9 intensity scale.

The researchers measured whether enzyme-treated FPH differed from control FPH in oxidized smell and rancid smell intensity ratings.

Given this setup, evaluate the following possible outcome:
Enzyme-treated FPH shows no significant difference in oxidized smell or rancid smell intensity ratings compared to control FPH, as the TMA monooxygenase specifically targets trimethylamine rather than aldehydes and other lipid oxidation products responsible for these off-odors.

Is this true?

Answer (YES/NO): NO